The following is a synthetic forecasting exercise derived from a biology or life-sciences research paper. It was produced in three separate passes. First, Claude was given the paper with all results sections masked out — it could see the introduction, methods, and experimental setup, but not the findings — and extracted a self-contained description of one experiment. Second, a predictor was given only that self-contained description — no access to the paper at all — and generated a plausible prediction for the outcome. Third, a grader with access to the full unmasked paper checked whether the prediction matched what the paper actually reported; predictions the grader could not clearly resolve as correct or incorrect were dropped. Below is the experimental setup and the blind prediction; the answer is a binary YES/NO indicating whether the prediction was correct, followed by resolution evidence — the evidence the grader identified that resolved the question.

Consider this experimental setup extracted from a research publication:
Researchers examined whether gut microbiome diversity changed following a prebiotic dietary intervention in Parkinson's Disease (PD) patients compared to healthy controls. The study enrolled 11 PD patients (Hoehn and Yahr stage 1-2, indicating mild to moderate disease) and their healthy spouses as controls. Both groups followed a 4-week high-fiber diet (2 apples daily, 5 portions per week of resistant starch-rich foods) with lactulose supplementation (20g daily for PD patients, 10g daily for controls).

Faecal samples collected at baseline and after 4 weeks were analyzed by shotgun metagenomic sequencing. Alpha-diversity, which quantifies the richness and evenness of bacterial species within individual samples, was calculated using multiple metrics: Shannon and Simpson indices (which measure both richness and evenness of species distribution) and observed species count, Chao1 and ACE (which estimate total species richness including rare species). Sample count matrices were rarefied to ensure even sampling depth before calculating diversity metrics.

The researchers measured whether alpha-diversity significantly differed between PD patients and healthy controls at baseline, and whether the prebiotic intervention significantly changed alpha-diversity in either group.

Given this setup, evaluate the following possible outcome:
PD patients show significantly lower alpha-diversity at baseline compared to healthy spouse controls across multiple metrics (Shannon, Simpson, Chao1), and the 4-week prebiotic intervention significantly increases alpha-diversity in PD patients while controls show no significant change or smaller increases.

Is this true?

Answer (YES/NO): NO